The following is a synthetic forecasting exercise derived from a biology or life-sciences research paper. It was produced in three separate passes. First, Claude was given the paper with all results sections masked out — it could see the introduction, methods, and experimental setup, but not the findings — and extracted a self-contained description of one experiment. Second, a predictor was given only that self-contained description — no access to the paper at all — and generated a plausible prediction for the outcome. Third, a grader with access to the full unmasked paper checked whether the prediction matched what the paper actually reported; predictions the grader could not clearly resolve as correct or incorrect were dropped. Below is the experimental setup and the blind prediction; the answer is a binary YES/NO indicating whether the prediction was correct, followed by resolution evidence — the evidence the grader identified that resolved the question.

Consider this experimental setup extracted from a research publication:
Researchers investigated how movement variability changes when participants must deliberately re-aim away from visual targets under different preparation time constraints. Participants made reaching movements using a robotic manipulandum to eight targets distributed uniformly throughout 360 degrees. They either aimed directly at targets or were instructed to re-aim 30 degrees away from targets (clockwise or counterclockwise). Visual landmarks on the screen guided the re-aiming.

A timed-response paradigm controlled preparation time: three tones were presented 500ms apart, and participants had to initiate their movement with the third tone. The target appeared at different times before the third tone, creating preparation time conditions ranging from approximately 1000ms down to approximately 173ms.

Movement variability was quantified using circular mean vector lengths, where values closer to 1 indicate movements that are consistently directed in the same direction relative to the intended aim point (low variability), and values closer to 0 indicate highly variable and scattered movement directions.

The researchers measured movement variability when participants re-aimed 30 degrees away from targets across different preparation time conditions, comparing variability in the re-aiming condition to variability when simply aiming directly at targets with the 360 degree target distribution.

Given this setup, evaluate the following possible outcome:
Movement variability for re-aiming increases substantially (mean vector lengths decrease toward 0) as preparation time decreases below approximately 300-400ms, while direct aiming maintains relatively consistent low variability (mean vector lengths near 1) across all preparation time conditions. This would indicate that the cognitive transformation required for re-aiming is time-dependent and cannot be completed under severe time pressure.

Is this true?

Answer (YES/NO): NO